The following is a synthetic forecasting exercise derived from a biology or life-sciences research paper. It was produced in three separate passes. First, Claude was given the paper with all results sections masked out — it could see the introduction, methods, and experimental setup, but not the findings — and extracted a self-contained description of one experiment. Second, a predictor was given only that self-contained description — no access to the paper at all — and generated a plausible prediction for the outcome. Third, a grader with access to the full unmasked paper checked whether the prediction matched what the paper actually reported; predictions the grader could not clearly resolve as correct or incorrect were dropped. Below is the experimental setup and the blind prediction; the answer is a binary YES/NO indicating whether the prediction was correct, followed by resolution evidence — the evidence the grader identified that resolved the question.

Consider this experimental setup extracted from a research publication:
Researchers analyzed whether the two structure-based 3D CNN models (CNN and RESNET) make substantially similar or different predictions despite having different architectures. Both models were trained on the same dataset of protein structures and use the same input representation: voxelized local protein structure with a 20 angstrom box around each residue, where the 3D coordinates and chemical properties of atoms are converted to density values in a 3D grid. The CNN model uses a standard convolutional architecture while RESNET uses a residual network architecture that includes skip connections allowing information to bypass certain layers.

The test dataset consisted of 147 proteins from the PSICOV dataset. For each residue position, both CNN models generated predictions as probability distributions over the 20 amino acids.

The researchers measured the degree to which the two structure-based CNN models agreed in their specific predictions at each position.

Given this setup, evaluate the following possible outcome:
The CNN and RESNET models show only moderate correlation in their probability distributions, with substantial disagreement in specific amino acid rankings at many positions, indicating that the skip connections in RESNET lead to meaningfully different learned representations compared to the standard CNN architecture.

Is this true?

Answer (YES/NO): NO